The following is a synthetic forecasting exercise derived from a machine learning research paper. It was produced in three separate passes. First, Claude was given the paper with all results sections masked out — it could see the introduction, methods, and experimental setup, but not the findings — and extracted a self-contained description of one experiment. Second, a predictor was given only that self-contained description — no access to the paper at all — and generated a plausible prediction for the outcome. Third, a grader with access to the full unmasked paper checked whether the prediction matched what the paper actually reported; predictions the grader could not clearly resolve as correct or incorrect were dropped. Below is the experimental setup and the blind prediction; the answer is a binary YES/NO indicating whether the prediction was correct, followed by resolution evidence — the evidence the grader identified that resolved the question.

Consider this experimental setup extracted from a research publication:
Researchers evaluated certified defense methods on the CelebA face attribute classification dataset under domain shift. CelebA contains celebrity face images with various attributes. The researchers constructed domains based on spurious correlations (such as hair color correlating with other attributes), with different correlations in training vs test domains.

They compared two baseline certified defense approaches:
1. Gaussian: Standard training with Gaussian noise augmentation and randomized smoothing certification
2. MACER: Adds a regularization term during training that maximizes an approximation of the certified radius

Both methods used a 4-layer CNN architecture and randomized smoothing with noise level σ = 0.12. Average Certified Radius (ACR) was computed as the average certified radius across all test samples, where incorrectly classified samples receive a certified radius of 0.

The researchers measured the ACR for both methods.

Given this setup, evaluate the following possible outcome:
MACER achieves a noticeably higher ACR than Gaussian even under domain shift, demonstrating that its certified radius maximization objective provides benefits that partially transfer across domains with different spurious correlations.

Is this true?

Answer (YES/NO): NO